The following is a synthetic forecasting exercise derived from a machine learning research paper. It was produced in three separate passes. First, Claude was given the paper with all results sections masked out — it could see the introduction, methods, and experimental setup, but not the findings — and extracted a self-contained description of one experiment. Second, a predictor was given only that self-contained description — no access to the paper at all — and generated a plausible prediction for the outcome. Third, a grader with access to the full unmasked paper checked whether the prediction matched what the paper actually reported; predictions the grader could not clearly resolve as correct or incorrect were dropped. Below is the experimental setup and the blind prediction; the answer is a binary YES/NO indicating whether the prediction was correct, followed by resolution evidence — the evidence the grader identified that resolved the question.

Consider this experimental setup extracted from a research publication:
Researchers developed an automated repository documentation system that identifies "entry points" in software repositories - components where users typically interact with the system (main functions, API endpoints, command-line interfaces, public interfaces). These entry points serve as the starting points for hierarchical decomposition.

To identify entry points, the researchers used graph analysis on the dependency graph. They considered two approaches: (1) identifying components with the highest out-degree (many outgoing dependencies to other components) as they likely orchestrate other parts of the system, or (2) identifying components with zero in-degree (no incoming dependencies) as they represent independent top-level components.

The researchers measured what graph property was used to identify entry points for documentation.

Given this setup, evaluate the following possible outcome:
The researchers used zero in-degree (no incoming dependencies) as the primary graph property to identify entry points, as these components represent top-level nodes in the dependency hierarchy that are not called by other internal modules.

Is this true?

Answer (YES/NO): YES